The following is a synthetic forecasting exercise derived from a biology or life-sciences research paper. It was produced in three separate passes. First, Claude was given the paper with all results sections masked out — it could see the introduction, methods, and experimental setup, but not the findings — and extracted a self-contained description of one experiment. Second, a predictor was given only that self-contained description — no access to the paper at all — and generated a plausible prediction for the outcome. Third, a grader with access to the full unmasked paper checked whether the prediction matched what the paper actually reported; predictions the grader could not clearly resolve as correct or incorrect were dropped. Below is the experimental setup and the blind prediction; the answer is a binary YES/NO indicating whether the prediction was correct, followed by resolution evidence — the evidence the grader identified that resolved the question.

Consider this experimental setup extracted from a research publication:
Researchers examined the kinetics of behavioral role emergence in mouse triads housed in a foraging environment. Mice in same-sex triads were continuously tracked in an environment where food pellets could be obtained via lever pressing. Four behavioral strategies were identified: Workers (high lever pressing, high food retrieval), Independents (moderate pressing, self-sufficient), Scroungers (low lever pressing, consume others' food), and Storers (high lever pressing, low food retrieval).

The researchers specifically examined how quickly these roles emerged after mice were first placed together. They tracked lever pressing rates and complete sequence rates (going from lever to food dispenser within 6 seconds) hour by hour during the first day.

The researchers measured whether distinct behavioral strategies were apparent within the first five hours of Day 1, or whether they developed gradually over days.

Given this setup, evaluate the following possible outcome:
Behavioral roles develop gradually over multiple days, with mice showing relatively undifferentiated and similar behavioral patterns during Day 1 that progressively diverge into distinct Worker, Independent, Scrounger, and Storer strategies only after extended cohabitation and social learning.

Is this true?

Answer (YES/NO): NO